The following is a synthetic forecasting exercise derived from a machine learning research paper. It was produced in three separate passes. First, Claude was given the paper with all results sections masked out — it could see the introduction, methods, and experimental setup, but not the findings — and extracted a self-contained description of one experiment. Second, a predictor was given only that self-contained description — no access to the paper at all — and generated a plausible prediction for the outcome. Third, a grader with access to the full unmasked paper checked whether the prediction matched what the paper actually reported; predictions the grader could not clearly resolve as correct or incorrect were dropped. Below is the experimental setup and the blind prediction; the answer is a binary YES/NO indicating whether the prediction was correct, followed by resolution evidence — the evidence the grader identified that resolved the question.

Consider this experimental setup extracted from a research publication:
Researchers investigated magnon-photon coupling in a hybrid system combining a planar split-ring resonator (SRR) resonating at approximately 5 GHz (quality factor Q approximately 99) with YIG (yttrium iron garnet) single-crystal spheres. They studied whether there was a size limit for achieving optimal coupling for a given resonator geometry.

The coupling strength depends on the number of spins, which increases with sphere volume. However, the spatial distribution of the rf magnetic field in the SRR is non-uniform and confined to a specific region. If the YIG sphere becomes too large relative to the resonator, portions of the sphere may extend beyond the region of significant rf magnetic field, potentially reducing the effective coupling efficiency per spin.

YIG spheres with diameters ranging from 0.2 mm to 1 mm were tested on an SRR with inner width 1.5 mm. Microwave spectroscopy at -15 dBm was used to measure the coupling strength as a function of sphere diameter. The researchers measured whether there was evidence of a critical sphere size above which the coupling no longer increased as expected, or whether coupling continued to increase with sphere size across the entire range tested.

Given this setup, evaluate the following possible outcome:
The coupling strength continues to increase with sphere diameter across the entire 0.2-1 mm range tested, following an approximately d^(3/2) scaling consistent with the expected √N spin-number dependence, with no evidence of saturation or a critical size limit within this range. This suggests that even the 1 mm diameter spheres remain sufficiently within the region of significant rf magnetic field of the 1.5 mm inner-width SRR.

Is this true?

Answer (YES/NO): YES